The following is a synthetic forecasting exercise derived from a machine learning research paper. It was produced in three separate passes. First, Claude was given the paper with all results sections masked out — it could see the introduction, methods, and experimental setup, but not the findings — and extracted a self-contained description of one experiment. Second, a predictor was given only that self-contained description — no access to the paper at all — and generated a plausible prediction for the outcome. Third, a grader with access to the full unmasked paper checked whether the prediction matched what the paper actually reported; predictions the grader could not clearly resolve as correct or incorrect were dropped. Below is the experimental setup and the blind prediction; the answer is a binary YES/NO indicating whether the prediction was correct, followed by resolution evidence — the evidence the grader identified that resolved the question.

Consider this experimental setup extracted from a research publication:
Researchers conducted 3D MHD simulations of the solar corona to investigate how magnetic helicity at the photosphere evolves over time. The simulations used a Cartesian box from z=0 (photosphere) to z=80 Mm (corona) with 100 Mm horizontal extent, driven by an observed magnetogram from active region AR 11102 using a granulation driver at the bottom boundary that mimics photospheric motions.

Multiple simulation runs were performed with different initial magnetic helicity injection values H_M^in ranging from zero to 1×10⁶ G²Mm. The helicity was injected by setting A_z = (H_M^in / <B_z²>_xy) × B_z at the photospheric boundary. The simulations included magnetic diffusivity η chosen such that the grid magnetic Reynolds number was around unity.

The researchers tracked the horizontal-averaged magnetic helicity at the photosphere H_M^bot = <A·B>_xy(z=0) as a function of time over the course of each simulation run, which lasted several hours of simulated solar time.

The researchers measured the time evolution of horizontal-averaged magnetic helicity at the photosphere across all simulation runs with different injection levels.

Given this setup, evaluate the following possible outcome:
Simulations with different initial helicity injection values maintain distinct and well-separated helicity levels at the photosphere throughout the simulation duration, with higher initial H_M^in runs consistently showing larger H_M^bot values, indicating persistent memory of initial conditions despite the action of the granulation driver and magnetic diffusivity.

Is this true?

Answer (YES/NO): YES